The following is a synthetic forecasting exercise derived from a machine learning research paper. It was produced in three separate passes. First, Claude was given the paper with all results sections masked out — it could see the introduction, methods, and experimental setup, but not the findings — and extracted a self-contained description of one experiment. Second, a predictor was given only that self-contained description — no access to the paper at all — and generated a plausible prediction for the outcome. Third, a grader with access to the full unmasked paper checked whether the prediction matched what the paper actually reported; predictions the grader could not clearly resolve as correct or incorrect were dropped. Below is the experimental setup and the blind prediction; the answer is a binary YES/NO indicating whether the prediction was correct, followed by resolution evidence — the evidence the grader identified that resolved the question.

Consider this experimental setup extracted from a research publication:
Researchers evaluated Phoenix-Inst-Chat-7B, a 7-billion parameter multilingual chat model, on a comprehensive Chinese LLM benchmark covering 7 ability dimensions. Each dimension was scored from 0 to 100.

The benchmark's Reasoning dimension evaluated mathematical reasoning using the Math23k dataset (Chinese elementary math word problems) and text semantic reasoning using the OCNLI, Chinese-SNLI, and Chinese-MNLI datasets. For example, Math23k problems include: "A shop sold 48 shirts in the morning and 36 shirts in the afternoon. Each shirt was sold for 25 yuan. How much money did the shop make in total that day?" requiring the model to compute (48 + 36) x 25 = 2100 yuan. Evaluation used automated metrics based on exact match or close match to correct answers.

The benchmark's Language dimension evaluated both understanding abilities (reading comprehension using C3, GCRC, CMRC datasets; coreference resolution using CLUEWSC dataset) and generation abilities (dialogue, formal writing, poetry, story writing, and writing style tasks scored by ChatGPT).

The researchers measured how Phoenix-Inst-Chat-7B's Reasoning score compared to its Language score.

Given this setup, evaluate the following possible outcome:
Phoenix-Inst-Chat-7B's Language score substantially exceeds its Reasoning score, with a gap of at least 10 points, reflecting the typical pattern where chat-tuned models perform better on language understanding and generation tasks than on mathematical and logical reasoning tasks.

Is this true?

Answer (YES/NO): YES